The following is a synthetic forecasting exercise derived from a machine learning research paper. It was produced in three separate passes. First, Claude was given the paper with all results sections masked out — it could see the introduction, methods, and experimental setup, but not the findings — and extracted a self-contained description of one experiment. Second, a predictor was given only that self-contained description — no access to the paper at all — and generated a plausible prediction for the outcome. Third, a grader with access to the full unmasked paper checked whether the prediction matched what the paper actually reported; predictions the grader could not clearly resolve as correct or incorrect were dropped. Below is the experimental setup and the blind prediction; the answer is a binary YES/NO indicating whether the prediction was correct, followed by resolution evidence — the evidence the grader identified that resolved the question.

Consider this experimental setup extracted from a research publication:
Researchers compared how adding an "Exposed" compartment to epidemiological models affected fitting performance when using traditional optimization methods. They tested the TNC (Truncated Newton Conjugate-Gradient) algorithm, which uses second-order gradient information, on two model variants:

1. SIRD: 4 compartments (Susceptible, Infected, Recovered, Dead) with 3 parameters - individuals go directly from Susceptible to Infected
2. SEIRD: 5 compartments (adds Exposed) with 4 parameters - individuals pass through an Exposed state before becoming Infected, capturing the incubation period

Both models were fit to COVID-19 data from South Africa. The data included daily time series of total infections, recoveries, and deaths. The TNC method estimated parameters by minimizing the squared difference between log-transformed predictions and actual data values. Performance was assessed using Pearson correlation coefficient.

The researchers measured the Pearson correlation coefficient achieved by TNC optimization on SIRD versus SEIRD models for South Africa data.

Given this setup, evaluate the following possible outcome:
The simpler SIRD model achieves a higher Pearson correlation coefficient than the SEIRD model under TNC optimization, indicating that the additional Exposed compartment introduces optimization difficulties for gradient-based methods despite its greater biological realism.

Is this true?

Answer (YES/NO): NO